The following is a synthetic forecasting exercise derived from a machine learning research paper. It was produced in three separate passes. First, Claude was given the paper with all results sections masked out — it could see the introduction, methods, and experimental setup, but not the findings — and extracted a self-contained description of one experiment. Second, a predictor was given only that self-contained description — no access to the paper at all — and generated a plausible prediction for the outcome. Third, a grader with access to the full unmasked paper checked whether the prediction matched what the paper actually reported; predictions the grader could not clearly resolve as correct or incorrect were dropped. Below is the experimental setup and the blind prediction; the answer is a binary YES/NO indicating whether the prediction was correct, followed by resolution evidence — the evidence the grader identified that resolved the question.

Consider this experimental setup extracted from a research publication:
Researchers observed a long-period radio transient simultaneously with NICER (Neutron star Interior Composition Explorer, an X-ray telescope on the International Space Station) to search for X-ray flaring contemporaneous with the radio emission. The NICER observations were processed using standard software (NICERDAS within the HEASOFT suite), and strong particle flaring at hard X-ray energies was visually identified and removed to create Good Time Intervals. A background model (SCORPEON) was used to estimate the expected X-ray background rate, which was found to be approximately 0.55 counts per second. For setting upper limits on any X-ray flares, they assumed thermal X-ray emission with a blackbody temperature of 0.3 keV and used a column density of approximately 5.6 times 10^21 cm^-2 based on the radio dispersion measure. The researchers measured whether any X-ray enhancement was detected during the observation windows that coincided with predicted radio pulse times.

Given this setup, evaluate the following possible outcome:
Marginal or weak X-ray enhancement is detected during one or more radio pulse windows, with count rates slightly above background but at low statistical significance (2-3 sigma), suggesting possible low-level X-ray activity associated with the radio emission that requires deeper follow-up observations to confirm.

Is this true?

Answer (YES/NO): NO